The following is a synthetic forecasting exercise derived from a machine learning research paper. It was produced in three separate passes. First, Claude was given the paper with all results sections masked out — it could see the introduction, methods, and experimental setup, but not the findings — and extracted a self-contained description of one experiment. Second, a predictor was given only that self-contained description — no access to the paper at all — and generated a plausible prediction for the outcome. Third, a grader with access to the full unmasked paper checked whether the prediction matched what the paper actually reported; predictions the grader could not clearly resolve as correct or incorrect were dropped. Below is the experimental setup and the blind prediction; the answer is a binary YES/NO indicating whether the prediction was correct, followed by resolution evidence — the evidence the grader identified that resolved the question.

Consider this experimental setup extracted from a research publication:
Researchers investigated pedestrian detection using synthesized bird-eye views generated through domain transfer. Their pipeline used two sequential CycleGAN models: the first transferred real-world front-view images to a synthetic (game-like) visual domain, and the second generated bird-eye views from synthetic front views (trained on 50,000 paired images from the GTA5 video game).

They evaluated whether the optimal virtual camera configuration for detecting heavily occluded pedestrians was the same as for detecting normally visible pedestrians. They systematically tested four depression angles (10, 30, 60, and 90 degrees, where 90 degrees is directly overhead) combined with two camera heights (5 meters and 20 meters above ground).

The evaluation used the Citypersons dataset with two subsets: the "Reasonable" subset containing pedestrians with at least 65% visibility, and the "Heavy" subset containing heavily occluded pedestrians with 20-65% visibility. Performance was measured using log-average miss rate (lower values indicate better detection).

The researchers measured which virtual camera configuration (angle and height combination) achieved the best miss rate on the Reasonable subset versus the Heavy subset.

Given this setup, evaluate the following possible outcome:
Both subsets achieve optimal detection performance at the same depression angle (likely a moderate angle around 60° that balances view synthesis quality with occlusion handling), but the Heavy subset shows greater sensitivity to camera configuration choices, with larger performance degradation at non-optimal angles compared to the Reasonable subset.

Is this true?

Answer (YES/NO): YES